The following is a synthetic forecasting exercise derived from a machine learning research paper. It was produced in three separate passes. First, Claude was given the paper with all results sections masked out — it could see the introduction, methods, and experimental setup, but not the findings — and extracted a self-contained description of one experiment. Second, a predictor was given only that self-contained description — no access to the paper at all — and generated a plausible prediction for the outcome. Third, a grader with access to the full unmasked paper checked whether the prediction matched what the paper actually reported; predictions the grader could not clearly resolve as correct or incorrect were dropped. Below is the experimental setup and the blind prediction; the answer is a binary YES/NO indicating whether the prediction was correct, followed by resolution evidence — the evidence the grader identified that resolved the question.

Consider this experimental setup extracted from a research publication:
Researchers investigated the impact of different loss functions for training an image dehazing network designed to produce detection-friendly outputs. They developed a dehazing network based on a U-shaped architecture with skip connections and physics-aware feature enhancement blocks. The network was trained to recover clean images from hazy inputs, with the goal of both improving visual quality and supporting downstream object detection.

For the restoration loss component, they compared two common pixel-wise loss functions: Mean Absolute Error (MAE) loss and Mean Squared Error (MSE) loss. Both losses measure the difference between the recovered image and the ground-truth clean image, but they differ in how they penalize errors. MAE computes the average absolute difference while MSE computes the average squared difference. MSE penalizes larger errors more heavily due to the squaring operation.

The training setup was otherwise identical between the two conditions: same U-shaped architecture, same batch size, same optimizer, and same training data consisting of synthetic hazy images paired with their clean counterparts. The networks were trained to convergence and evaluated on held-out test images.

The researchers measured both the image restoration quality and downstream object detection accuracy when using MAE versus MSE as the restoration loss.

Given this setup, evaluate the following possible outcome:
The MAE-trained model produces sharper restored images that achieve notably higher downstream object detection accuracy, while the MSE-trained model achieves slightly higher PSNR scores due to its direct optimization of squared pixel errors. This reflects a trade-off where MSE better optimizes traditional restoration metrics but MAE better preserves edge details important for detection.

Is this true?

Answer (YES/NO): NO